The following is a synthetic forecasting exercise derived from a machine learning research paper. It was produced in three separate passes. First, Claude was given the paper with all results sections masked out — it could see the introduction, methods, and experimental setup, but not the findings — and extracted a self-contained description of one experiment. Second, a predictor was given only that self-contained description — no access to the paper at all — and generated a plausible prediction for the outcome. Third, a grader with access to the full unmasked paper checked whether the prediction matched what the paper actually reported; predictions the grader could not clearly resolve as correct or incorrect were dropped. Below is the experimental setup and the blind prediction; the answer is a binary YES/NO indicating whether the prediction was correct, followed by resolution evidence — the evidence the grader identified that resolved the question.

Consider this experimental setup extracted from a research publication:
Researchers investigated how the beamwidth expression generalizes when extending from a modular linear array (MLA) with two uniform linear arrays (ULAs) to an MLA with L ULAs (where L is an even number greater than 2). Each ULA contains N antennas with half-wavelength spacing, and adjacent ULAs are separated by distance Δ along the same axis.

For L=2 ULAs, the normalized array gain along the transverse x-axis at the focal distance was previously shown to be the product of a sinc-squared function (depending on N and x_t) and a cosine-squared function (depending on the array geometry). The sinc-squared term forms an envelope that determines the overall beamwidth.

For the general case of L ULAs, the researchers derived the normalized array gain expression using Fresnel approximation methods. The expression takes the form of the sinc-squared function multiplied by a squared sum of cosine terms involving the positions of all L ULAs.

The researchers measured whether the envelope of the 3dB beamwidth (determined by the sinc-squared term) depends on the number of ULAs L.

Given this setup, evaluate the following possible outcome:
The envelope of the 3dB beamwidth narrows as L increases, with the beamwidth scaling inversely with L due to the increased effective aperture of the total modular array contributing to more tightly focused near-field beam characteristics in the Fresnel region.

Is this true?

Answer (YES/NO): NO